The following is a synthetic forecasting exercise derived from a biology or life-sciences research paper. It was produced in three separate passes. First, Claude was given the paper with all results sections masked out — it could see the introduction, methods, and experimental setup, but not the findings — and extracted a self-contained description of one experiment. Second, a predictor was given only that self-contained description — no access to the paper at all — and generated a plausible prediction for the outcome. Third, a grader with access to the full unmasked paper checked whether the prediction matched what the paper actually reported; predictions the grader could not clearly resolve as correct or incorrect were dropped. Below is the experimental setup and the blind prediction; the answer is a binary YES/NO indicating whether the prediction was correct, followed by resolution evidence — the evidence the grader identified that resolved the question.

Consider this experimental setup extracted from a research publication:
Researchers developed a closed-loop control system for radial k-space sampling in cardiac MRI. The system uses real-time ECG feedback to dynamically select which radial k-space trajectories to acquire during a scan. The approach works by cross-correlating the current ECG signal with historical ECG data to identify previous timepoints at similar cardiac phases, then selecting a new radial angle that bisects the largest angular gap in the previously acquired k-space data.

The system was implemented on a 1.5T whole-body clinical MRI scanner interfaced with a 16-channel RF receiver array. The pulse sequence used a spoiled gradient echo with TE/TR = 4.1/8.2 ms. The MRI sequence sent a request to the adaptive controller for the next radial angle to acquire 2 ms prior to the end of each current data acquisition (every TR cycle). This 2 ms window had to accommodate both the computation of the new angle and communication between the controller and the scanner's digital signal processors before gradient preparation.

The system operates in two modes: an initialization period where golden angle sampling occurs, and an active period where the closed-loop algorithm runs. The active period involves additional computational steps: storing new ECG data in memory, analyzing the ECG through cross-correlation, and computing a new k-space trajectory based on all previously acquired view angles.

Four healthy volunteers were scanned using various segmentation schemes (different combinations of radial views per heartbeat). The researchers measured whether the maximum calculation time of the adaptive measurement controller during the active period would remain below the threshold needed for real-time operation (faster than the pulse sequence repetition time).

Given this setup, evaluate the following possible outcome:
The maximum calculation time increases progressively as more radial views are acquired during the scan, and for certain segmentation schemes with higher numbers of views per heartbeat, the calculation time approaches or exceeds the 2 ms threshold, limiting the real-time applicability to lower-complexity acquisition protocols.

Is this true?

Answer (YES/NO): NO